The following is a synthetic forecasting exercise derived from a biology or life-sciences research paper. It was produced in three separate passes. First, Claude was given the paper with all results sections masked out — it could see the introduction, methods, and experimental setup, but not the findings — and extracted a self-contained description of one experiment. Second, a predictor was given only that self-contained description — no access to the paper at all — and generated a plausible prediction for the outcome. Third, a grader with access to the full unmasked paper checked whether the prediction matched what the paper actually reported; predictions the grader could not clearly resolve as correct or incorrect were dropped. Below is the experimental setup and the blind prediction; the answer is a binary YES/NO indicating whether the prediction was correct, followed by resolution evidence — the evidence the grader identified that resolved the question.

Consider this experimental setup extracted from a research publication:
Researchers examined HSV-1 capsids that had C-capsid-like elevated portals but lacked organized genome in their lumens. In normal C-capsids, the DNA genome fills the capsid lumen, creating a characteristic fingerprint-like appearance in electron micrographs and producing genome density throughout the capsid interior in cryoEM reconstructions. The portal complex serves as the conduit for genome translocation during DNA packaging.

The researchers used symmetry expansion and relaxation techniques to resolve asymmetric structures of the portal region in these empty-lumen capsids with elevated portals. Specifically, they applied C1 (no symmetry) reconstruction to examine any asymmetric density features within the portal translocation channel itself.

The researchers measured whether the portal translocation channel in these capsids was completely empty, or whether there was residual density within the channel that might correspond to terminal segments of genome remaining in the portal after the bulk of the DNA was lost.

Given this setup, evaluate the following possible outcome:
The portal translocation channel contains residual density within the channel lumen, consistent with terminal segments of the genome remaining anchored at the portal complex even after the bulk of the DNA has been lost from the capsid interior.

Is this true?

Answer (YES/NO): YES